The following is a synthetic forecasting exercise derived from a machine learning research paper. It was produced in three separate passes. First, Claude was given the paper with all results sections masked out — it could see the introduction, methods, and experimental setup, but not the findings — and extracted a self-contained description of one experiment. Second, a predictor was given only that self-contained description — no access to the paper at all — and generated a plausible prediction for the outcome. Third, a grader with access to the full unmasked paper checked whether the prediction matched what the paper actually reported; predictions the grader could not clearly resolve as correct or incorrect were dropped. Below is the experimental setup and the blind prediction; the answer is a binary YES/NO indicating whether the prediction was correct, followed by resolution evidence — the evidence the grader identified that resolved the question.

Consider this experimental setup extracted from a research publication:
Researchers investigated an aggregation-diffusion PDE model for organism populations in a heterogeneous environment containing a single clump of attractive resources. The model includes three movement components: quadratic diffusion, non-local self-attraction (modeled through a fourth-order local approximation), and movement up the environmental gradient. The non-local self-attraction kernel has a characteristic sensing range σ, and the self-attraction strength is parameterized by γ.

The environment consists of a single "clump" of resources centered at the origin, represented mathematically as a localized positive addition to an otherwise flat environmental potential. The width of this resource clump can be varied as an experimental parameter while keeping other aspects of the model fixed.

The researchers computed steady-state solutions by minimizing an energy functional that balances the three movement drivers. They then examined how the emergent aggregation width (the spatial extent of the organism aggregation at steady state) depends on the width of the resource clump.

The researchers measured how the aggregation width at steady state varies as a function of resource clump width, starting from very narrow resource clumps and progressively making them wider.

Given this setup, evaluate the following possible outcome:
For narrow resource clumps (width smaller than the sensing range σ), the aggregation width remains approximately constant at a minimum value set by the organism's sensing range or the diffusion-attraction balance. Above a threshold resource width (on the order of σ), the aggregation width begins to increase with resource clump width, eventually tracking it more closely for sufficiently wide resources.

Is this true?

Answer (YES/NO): NO